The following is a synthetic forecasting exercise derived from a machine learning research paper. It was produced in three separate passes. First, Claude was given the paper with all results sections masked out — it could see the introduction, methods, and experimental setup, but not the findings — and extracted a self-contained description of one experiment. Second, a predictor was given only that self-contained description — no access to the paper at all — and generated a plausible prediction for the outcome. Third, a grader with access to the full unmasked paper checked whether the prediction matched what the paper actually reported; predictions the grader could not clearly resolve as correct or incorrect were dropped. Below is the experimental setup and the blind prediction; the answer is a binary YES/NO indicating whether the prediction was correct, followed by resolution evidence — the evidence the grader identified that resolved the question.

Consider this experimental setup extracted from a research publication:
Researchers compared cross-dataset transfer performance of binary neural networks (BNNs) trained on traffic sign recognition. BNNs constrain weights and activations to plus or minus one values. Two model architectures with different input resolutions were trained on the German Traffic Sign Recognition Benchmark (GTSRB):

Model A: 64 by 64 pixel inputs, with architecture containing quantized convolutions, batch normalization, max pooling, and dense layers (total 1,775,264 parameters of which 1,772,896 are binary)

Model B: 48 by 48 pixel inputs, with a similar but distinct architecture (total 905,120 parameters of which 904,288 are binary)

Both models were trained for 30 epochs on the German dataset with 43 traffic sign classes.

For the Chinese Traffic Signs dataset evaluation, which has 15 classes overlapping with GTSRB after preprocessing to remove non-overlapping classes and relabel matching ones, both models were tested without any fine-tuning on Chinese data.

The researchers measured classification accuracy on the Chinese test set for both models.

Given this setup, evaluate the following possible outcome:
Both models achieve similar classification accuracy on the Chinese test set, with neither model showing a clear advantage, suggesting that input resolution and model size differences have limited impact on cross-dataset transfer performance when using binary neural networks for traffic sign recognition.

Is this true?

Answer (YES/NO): NO